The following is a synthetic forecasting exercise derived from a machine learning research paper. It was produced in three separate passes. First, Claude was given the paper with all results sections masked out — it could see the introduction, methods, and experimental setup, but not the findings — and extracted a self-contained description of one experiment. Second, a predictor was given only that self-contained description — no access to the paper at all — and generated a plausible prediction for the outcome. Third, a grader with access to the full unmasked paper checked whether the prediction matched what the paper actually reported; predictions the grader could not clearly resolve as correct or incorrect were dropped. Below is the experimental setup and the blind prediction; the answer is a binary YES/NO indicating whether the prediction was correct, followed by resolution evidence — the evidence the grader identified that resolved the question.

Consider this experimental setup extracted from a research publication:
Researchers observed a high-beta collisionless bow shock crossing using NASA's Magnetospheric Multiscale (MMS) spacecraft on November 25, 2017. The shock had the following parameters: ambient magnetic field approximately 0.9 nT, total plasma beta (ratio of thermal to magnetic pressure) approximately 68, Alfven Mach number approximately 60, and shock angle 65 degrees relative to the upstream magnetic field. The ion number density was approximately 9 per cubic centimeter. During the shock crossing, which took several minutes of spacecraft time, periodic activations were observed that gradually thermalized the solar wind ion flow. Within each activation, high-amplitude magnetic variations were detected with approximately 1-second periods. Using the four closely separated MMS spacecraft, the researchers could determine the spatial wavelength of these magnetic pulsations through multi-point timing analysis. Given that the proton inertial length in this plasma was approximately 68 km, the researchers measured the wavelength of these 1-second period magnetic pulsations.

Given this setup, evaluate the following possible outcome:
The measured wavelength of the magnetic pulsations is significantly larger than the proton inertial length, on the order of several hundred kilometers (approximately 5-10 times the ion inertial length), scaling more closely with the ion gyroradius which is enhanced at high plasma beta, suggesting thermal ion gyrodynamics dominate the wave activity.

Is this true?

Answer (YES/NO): NO